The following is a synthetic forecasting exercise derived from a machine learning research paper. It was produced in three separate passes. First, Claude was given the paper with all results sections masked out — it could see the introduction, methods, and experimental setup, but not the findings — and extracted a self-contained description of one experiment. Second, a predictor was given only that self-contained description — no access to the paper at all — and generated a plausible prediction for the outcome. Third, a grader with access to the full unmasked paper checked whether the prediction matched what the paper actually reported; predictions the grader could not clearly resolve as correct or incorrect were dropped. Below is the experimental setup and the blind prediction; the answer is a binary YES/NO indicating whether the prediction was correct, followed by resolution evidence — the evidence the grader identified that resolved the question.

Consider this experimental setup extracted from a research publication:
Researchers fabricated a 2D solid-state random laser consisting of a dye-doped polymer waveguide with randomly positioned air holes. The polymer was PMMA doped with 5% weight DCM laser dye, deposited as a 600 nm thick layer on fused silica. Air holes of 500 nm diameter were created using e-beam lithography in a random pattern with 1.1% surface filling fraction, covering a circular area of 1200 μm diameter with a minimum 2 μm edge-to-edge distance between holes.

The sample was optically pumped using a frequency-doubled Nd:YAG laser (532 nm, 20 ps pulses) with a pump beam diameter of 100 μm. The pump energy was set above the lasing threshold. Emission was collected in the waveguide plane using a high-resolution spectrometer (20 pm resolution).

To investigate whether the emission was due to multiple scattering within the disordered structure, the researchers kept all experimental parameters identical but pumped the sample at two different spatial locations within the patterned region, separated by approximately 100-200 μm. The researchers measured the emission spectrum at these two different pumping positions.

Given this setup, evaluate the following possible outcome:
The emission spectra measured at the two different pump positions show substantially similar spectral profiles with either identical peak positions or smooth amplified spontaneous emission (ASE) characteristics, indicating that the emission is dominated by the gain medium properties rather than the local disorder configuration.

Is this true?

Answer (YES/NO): NO